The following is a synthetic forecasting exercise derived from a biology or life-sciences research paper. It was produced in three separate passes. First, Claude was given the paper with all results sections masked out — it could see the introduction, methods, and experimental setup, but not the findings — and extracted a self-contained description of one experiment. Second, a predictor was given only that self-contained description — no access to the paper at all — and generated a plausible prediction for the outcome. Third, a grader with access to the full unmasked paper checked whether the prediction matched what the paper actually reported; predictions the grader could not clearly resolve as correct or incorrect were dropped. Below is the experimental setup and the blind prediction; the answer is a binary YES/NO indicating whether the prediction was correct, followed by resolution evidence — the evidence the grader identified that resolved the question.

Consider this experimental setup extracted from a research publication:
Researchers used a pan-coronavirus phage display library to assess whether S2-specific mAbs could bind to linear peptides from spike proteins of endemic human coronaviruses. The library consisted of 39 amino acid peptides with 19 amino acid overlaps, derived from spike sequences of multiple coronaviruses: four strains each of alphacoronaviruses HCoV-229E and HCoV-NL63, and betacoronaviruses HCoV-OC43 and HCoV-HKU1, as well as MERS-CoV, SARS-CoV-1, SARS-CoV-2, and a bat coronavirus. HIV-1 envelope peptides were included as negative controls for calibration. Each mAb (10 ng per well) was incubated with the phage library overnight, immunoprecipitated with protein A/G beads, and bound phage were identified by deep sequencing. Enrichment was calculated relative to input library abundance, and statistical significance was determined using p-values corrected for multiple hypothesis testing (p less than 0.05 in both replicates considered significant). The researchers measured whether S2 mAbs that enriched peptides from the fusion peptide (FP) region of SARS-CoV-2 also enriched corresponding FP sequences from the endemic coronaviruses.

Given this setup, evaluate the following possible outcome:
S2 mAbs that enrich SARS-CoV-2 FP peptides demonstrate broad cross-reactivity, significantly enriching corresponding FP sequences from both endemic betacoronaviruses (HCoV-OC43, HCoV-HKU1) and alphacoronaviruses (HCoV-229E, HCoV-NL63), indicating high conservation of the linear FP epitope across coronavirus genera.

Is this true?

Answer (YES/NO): YES